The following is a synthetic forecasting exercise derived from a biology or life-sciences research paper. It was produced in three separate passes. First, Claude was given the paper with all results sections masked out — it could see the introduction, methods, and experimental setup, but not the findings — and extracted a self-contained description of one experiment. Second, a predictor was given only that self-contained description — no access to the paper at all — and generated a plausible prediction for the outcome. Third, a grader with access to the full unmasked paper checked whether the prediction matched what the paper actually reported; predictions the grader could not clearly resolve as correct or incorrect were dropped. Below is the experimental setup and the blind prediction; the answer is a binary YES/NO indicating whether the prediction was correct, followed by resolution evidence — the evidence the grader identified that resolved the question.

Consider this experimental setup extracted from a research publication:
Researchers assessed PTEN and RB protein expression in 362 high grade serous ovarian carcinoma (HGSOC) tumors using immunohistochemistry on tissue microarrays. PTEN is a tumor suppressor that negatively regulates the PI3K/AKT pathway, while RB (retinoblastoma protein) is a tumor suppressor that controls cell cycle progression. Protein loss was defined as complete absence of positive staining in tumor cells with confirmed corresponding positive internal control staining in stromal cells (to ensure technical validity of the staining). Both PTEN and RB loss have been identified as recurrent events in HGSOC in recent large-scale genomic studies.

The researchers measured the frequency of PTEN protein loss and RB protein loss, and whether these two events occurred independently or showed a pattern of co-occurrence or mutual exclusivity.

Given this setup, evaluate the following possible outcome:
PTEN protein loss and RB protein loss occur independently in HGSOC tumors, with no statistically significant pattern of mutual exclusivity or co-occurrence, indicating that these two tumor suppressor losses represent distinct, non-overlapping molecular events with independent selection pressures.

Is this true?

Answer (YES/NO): NO